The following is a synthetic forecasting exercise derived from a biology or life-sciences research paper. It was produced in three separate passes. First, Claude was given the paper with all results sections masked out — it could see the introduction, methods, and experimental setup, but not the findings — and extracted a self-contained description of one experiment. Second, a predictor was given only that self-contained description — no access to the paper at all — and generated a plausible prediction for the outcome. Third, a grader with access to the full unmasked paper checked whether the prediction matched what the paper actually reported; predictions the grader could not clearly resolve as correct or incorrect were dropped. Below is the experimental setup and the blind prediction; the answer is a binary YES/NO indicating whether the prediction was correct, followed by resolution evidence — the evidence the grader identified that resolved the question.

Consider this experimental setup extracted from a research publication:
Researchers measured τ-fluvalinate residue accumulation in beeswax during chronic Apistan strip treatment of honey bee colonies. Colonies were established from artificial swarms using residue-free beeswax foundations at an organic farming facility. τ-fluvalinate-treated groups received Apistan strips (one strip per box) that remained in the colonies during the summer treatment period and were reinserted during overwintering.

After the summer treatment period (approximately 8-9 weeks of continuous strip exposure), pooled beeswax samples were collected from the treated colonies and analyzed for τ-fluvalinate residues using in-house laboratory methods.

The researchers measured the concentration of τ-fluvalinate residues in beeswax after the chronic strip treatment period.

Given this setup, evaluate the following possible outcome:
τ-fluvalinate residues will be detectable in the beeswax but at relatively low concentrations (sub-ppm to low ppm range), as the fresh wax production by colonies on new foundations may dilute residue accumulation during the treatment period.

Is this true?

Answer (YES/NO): NO